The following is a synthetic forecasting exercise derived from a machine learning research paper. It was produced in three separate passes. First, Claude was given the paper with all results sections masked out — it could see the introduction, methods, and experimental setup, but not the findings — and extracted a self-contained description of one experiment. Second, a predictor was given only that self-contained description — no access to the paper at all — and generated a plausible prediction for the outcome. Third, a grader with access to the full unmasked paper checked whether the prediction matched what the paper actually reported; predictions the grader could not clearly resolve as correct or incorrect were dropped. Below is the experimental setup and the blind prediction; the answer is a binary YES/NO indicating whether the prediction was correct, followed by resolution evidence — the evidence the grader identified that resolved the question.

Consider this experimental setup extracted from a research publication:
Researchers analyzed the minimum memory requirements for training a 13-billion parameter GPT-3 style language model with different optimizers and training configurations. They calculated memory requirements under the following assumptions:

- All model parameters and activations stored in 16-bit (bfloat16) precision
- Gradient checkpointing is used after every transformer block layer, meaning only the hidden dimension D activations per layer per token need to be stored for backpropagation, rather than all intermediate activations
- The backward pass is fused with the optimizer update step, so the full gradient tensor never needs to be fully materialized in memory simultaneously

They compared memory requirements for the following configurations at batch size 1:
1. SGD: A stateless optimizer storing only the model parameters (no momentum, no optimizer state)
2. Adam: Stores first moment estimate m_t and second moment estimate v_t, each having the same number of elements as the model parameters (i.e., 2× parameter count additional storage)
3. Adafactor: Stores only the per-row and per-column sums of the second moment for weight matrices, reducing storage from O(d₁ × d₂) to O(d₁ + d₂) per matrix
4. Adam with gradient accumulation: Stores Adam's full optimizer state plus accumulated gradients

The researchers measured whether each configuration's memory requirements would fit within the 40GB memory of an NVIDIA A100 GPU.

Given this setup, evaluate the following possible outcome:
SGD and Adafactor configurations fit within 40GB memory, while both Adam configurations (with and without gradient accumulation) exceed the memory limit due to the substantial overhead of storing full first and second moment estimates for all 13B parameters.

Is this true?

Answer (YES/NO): YES